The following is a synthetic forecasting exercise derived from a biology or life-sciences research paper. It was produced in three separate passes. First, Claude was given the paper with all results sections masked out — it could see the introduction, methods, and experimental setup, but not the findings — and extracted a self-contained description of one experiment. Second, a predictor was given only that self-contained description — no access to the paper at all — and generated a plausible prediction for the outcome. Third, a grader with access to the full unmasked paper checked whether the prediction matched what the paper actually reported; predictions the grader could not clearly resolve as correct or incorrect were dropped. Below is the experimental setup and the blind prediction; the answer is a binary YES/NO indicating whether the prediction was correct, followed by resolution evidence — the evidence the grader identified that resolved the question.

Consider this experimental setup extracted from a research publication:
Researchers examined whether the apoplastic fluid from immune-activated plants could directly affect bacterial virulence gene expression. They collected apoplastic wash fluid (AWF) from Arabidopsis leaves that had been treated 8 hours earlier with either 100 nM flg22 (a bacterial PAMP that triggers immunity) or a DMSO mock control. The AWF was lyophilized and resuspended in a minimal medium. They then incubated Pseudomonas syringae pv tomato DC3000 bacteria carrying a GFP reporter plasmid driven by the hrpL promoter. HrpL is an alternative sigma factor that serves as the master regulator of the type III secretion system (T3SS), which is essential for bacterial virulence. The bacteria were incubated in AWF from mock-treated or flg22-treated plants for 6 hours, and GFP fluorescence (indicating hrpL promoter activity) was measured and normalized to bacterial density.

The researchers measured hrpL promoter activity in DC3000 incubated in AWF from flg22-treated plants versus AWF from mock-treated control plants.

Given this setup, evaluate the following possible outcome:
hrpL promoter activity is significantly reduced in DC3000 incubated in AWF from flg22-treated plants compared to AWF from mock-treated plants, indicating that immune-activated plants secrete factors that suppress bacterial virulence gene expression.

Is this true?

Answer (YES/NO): YES